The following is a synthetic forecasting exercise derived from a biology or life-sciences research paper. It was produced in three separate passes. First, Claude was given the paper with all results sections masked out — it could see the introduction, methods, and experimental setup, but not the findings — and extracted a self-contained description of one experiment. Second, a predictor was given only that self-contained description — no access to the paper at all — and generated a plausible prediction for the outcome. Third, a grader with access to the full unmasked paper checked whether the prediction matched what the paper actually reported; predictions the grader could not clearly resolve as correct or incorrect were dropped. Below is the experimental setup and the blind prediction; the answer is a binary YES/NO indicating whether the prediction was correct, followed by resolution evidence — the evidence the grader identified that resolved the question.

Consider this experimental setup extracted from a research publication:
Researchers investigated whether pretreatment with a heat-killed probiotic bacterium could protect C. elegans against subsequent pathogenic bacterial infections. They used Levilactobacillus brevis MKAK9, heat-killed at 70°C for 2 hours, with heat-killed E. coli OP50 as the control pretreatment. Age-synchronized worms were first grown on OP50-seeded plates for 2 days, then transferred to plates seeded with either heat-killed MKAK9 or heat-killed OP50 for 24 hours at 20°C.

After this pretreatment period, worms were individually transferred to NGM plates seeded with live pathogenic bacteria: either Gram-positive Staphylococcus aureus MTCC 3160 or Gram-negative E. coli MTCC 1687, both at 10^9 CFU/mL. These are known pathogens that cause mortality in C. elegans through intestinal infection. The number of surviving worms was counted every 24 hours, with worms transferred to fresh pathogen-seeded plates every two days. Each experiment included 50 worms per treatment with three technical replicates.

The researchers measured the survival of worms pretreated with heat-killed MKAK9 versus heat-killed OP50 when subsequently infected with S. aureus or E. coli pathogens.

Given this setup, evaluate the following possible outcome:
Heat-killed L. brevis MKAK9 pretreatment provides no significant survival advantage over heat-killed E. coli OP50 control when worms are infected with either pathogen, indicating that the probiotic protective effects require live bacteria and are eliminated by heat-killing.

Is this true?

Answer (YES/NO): NO